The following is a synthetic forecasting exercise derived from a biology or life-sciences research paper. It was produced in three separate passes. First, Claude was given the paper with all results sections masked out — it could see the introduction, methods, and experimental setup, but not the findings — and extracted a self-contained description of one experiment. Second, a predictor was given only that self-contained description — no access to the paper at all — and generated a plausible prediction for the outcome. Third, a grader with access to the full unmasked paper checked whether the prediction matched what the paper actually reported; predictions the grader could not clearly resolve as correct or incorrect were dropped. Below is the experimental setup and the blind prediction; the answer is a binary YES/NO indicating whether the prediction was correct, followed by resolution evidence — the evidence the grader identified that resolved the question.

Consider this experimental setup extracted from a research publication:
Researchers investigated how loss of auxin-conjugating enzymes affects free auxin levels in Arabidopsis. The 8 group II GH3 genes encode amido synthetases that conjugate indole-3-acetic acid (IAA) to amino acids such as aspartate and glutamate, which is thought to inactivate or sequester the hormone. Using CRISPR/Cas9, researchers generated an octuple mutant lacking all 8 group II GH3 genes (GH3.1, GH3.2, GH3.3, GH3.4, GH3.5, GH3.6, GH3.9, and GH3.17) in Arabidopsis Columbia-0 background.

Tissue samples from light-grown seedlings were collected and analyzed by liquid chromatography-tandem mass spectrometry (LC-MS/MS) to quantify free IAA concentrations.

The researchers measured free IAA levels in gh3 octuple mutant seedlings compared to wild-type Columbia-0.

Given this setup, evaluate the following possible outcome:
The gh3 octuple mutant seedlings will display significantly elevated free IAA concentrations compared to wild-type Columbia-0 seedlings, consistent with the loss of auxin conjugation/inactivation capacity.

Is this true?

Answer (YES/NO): YES